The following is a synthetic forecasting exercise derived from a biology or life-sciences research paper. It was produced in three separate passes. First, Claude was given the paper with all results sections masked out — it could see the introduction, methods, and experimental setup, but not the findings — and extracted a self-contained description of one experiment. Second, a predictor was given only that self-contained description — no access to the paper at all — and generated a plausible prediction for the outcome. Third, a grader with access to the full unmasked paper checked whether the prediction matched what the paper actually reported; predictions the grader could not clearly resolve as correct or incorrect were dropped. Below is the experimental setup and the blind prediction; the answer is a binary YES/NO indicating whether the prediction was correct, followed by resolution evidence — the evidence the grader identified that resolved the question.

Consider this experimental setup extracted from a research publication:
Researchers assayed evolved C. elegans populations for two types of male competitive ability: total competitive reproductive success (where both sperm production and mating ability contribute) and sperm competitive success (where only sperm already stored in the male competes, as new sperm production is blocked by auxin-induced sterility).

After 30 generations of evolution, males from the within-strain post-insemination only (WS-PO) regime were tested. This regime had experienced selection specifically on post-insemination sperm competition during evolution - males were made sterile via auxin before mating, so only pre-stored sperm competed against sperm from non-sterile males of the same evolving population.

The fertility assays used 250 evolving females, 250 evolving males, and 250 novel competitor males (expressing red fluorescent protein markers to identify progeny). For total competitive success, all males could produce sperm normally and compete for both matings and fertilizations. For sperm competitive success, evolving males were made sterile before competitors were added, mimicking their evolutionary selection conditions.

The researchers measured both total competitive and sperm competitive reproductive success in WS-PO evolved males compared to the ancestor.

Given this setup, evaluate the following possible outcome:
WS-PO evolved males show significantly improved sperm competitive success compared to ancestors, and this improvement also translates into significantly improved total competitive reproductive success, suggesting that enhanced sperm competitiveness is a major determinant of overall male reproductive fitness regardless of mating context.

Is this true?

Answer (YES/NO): YES